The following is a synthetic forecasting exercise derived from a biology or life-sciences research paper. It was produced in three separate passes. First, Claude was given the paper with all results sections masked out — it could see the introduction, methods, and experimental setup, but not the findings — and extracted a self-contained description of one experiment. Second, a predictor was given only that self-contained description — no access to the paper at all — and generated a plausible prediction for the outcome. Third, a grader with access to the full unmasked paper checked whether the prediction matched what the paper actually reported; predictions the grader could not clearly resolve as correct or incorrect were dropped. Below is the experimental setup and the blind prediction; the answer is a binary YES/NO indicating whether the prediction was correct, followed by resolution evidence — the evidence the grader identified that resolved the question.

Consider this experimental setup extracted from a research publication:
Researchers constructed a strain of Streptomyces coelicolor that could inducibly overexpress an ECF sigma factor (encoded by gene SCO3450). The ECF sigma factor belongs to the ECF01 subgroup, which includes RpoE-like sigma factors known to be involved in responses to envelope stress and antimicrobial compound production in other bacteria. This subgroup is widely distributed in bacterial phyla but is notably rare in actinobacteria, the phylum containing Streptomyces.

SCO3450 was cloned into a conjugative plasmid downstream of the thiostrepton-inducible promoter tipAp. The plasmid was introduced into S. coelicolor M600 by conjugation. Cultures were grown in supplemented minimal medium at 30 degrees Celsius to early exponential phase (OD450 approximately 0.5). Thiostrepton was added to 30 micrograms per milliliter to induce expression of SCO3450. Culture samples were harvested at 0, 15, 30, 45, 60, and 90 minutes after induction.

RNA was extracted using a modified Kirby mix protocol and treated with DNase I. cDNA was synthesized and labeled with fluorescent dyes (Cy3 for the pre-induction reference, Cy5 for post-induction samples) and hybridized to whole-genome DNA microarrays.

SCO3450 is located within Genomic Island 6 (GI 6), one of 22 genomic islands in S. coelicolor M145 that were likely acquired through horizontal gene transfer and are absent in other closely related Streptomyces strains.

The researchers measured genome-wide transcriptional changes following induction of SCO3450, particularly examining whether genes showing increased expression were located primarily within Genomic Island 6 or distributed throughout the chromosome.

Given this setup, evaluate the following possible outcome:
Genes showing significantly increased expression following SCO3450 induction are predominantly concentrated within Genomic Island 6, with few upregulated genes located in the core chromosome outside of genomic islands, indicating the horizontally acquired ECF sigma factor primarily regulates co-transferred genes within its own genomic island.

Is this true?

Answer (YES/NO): YES